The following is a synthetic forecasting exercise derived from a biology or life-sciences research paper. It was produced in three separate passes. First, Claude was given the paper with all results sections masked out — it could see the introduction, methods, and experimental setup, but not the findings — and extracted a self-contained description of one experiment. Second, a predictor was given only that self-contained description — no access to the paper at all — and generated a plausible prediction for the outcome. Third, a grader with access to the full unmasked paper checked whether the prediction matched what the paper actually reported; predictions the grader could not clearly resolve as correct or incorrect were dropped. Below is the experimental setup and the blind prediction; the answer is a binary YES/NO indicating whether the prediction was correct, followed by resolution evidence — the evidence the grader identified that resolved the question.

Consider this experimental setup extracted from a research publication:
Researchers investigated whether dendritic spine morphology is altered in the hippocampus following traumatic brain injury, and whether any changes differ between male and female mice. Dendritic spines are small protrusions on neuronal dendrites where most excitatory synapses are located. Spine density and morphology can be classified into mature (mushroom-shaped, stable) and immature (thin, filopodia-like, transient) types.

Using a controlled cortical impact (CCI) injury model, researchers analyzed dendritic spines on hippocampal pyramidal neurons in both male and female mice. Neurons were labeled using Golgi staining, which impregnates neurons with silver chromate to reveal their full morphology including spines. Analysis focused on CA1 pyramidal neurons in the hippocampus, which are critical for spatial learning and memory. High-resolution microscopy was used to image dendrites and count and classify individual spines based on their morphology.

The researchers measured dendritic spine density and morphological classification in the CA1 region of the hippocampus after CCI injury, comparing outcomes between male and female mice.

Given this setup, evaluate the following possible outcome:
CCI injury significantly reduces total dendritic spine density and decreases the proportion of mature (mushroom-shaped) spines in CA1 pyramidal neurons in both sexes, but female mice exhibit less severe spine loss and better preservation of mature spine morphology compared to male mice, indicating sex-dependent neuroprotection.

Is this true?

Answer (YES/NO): NO